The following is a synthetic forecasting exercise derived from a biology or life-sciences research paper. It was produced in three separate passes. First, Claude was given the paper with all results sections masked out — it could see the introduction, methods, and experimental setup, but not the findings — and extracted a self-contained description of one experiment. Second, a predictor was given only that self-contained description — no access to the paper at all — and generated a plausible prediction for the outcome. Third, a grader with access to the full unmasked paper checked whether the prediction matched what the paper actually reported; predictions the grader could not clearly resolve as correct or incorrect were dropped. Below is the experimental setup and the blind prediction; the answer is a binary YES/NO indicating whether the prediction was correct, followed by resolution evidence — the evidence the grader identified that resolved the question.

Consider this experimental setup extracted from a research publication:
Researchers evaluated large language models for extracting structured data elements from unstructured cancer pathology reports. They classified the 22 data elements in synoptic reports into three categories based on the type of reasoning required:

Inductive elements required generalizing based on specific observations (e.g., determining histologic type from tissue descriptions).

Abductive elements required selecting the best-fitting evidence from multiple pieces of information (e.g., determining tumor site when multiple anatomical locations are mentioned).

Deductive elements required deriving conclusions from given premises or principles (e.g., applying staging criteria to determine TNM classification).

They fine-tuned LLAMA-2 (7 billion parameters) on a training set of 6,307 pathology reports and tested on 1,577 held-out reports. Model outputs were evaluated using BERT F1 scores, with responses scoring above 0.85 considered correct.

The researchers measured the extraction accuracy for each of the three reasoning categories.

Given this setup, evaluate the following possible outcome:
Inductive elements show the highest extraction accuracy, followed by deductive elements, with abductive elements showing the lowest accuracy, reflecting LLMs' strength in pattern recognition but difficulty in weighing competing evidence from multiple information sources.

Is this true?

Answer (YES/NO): NO